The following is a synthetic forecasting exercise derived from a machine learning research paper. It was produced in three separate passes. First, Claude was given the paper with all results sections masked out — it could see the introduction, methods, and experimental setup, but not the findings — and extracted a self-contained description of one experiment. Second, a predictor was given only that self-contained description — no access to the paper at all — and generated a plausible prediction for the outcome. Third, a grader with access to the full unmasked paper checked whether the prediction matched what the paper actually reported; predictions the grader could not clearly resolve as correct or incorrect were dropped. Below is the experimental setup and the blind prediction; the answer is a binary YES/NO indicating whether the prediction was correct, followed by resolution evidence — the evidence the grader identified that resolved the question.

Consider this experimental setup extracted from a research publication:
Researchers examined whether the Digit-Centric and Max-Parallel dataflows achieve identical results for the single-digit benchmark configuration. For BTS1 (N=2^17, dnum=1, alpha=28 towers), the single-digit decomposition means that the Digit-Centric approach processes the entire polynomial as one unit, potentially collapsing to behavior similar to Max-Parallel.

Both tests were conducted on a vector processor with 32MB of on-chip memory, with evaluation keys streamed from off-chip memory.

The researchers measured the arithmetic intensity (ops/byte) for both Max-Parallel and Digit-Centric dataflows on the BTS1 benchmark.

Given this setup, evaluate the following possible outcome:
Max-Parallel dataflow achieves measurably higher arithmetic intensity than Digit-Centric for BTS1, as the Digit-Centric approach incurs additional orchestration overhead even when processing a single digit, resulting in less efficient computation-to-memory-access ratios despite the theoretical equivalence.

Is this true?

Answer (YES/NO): NO